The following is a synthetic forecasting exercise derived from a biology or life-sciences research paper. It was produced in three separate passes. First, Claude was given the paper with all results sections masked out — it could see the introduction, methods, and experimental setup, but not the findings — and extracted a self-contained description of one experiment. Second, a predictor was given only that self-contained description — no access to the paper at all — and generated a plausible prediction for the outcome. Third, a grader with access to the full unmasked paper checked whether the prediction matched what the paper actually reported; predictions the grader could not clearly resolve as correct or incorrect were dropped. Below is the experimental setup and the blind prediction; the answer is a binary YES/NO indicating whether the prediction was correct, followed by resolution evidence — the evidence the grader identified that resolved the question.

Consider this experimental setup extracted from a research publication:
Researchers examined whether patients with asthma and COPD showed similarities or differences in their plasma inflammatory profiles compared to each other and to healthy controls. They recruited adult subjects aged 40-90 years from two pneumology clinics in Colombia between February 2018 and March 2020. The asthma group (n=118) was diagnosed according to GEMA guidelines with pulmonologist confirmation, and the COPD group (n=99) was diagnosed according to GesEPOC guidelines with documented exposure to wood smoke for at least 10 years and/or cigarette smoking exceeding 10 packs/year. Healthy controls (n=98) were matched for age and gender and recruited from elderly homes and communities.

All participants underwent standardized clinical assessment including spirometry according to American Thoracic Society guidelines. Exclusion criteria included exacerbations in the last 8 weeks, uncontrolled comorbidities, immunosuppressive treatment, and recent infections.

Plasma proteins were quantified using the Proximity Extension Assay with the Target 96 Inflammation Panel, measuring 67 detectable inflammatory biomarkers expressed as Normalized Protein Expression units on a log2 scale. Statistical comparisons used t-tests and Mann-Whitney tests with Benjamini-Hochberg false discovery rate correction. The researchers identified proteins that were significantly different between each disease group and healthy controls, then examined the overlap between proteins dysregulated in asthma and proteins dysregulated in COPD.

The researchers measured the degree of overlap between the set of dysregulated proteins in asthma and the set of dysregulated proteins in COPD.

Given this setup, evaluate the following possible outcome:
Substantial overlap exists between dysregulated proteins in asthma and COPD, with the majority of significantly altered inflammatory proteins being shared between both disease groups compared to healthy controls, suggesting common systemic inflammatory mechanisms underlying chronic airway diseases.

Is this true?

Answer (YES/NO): NO